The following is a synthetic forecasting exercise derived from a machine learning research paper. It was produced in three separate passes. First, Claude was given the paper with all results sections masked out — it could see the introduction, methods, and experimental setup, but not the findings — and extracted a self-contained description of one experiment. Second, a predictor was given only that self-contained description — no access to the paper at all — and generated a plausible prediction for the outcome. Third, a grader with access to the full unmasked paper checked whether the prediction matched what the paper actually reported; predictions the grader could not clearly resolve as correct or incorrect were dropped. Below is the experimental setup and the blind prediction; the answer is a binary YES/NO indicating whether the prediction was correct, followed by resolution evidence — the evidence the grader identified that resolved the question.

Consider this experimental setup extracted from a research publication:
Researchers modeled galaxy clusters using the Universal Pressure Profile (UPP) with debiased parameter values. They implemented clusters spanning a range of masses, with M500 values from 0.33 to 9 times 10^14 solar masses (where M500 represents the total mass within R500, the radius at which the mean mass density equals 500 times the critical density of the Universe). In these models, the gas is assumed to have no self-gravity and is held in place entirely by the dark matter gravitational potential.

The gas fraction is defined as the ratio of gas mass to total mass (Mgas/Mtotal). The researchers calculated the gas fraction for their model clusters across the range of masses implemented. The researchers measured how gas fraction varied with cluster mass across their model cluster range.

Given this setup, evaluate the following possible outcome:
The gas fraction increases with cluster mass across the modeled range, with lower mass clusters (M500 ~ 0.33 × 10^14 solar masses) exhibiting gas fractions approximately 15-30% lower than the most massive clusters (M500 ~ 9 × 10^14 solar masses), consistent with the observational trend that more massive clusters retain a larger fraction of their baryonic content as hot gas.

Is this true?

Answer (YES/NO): NO